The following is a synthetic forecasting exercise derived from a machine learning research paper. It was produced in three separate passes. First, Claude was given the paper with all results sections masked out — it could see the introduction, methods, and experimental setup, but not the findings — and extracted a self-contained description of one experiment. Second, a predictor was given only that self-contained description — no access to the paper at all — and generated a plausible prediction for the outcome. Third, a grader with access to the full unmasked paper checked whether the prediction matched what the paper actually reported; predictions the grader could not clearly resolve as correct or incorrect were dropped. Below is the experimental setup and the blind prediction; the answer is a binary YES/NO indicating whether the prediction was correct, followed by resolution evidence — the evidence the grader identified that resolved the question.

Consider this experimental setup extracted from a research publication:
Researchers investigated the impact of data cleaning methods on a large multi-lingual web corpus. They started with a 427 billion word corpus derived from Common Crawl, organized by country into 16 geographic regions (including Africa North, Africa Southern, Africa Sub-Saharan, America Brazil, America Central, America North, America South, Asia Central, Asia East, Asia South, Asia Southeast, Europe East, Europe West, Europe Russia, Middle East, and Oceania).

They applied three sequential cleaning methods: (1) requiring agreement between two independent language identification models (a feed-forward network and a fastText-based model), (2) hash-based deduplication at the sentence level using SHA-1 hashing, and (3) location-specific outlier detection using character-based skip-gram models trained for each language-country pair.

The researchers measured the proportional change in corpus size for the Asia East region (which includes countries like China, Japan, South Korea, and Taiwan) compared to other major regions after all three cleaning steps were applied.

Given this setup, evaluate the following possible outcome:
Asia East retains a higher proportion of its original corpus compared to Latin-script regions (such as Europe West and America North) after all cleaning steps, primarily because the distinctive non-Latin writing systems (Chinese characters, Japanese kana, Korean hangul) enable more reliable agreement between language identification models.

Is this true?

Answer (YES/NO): NO